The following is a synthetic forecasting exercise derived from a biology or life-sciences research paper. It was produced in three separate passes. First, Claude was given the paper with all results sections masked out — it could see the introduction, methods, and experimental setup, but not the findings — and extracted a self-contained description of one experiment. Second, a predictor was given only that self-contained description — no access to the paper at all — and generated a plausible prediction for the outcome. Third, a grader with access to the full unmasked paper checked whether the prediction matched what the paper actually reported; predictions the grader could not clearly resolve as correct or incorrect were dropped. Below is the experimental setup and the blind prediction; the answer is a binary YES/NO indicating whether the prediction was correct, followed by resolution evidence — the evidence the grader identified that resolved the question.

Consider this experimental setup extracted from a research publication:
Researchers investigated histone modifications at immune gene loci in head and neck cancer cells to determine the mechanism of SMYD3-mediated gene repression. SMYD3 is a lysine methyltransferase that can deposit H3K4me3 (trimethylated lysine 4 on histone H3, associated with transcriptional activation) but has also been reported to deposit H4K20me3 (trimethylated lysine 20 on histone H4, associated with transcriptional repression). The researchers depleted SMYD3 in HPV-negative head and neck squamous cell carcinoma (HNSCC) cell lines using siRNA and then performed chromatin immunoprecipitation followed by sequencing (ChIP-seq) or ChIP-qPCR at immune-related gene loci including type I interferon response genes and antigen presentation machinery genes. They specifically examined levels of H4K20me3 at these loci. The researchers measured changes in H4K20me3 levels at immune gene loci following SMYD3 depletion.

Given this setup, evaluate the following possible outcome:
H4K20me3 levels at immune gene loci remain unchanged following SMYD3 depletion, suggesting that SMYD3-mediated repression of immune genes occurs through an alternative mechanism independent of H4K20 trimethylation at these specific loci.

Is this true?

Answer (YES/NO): NO